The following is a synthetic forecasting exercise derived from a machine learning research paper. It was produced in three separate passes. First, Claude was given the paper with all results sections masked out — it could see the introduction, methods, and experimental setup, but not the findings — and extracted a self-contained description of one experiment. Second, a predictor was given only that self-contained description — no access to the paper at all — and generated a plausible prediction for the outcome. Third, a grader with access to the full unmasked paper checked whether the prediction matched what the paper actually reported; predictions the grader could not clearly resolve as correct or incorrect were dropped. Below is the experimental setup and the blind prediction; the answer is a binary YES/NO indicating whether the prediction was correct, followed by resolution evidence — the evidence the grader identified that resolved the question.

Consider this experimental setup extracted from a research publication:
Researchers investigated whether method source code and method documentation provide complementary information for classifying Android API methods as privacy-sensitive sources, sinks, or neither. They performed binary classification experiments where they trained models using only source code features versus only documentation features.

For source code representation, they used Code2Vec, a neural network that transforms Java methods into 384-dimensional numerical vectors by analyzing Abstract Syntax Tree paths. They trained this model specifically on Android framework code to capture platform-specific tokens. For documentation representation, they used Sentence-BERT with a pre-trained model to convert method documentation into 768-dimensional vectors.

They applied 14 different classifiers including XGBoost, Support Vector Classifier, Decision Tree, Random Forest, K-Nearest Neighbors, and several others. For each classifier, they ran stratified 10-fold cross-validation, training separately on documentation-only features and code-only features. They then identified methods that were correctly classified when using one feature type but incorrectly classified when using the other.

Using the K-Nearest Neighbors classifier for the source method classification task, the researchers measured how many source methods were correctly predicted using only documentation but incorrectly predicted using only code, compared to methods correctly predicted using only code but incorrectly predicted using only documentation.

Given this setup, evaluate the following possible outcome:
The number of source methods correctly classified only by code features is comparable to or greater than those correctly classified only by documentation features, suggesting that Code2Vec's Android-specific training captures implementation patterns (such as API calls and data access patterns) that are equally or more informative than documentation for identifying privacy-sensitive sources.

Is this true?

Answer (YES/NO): NO